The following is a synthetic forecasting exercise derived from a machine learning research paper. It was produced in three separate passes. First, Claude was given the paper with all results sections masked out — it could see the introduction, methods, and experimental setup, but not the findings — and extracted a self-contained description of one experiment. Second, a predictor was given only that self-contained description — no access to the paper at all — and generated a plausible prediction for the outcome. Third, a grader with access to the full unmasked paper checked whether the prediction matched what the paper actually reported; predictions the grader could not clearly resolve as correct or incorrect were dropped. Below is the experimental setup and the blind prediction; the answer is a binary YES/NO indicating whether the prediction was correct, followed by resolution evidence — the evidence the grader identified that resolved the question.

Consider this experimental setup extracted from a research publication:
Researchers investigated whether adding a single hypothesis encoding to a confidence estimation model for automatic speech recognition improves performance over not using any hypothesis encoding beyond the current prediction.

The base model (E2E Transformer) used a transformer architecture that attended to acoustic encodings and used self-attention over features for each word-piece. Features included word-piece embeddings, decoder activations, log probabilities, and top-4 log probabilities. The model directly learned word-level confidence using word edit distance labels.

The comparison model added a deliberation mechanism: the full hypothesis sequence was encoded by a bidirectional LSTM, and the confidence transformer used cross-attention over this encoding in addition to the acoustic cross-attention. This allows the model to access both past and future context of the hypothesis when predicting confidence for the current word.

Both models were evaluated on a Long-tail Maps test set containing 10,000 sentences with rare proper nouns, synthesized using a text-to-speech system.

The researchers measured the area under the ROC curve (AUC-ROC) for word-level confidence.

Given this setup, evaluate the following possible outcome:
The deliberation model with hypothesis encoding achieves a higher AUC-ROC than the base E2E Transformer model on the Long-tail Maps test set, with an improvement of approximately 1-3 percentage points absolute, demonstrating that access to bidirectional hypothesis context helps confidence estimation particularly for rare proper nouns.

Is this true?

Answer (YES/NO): NO